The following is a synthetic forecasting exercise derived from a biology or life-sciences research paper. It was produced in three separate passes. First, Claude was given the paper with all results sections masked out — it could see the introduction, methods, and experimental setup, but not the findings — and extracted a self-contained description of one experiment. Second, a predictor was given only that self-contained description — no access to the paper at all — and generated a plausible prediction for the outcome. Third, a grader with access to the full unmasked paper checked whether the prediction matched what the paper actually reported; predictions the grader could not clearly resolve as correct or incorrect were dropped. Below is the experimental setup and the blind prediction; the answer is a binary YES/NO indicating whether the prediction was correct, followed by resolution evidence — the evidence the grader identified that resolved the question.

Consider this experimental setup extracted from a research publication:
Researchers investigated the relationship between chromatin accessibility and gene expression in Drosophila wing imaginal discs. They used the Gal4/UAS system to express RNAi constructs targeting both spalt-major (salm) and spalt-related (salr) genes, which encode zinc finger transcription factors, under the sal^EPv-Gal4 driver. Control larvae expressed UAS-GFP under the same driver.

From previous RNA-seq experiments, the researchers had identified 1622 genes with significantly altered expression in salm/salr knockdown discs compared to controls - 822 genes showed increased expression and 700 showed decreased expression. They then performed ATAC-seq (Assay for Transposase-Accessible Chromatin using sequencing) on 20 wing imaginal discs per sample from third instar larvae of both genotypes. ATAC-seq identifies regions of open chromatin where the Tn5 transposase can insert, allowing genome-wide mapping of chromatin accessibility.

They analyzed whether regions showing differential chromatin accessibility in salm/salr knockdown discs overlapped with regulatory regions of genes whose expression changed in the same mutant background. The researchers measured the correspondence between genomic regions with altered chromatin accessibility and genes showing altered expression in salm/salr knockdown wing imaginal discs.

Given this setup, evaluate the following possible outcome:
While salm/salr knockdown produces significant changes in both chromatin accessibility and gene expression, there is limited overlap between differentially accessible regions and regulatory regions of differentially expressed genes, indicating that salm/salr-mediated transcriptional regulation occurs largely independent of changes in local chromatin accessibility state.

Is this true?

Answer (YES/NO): YES